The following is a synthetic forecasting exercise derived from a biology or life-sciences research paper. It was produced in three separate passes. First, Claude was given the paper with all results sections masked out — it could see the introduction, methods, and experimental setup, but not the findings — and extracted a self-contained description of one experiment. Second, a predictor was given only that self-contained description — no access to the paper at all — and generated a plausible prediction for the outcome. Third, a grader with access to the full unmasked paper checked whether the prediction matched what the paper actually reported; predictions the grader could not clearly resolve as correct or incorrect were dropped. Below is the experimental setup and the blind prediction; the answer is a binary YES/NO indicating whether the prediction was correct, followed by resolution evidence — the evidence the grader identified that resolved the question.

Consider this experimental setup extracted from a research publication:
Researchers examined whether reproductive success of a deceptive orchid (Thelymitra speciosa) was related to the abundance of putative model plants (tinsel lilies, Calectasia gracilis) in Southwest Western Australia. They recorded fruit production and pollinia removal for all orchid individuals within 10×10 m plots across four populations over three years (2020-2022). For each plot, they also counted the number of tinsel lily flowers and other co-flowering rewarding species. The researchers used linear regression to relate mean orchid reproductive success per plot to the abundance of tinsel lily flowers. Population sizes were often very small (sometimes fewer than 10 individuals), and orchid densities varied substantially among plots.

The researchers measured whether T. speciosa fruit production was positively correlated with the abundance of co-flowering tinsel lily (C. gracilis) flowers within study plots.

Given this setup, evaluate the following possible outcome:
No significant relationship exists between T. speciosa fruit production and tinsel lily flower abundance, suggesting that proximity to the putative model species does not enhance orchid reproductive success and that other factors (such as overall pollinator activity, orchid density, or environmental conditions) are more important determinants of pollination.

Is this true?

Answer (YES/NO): NO